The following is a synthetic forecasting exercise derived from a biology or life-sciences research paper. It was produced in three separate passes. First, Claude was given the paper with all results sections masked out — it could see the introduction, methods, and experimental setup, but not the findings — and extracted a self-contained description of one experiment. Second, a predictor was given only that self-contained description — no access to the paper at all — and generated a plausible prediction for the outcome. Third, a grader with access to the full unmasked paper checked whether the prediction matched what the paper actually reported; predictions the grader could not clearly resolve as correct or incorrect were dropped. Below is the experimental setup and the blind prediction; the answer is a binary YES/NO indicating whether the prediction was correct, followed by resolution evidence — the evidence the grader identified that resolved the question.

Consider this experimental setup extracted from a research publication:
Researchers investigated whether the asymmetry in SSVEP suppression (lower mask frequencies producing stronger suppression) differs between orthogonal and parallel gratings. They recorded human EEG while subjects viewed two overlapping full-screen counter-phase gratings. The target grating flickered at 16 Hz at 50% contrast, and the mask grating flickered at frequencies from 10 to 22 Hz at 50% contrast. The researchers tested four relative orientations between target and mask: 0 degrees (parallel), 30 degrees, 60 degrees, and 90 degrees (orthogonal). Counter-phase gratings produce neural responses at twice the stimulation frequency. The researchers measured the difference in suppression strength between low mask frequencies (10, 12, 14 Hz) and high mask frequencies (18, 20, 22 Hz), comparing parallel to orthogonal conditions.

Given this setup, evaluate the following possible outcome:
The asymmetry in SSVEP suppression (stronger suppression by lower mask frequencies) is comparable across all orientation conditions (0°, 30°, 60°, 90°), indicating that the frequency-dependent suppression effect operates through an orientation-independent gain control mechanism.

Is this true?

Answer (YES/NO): NO